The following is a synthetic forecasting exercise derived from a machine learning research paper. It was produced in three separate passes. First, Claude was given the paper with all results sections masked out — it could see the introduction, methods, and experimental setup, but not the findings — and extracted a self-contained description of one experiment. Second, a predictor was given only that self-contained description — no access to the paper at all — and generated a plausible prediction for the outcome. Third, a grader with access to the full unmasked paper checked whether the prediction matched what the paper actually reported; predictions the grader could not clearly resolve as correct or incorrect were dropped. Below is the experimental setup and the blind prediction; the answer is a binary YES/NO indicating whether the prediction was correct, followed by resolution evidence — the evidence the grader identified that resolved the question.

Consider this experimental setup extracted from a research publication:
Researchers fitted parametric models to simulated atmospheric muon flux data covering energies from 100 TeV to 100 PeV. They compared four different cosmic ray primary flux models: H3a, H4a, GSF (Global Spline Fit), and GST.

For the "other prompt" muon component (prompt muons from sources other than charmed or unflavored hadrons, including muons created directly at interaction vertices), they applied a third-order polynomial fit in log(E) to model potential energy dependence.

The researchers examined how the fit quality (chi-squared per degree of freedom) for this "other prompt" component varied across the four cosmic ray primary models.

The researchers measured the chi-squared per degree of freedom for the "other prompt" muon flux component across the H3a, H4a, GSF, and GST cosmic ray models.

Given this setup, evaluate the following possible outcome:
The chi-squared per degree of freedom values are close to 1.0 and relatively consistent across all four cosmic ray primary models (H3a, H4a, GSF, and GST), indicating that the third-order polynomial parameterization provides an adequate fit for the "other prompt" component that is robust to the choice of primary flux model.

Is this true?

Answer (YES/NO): NO